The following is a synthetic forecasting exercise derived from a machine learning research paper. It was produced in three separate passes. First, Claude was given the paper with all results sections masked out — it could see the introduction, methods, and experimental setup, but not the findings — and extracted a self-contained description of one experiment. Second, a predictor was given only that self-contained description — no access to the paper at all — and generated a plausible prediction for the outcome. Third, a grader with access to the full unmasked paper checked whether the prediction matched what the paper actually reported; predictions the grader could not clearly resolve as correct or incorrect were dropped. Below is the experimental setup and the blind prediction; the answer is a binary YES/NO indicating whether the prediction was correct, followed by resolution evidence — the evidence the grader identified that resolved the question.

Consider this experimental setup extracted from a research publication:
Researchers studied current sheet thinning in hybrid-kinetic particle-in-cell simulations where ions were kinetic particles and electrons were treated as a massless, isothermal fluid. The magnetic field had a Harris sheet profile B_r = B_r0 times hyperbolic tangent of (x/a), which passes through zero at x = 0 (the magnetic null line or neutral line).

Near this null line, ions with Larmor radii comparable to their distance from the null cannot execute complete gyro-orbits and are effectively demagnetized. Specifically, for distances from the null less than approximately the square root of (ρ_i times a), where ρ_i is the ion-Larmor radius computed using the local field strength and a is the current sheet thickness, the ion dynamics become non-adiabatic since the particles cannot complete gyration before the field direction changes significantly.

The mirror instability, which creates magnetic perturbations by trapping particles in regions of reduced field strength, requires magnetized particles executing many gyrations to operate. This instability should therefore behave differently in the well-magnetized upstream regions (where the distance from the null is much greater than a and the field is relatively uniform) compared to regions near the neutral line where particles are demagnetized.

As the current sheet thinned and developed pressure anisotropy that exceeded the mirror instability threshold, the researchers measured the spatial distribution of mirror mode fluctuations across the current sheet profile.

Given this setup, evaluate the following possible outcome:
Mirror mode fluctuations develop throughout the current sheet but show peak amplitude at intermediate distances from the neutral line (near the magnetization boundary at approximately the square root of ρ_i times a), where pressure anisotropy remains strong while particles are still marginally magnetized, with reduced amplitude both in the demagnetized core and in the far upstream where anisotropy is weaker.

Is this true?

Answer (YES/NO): NO